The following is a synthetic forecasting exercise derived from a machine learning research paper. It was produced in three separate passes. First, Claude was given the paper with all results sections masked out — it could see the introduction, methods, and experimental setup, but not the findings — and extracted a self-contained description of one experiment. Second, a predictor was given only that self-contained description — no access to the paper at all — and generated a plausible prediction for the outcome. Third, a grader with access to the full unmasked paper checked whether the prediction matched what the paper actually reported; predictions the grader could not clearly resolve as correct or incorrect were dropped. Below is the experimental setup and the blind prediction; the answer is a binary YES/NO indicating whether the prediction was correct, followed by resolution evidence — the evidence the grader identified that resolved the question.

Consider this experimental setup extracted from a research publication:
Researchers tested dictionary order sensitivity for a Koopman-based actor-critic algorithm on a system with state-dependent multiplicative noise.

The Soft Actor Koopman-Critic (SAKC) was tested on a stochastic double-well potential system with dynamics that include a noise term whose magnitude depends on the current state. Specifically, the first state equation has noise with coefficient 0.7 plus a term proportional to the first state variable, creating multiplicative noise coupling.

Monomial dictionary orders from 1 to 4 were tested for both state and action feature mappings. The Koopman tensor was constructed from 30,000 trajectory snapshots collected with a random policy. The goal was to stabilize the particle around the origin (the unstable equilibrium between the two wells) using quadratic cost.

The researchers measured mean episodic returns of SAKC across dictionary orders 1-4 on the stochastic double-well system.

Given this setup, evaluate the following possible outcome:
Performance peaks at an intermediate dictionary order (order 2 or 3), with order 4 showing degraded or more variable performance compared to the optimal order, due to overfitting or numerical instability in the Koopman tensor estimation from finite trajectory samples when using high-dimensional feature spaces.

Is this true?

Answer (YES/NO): NO